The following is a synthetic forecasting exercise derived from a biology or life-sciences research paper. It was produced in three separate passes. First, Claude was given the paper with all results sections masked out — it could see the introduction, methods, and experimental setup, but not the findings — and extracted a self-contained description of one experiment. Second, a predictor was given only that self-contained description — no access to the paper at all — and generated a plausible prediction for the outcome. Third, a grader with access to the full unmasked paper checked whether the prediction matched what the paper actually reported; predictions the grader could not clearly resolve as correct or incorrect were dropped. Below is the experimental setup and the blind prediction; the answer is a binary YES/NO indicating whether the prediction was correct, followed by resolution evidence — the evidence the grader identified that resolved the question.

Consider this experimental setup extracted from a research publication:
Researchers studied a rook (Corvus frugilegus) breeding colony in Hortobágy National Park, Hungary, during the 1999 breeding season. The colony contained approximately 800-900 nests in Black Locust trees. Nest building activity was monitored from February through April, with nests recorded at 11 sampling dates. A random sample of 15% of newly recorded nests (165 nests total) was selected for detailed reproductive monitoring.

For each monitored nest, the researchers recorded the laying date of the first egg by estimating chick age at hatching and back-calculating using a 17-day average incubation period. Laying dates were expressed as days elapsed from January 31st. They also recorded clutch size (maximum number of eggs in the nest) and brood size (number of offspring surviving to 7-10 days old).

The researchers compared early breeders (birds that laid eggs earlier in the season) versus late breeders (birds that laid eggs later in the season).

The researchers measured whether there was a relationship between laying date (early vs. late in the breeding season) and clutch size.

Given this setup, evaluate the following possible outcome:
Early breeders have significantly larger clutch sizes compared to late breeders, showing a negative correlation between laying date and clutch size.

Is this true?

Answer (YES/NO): YES